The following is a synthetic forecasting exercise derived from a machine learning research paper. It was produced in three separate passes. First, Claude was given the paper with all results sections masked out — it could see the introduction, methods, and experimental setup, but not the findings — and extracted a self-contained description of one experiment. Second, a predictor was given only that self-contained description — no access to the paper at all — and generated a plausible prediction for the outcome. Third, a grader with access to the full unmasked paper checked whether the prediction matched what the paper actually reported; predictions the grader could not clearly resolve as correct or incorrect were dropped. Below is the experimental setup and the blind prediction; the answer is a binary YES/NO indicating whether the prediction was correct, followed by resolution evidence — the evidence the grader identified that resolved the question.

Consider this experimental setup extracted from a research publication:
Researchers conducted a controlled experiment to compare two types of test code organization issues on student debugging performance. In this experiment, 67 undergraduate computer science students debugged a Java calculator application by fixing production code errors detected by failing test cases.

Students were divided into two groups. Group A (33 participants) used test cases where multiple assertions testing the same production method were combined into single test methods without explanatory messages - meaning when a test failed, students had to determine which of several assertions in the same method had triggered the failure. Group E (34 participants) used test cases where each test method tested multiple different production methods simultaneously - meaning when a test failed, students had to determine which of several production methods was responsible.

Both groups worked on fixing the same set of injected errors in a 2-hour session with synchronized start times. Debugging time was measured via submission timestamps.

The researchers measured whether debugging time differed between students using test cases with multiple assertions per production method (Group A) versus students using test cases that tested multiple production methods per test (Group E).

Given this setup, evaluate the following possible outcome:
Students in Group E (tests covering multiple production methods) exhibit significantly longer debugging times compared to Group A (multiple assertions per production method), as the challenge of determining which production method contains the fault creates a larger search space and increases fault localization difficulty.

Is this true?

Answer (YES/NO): NO